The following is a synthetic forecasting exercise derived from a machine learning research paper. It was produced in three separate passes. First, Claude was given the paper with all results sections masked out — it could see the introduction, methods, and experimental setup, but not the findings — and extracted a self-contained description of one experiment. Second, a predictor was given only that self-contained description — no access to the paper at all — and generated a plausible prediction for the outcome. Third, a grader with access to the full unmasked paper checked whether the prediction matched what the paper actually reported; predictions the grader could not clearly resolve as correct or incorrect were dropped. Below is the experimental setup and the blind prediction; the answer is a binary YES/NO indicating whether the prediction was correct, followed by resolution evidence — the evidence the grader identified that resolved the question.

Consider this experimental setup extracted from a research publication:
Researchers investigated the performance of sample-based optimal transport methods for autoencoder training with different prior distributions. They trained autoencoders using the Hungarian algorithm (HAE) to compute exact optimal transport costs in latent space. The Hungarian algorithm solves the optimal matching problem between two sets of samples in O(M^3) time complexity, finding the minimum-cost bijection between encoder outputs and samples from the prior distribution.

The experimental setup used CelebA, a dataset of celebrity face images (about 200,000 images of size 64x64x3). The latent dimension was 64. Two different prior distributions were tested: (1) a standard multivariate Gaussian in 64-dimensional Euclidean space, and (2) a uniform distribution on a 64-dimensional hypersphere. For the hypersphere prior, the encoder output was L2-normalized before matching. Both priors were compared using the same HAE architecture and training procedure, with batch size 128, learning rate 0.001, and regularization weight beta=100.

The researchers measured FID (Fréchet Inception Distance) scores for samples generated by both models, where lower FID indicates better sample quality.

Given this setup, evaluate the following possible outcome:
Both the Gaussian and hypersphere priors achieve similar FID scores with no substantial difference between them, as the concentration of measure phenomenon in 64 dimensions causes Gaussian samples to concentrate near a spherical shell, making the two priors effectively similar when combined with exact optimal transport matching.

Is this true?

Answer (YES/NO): NO